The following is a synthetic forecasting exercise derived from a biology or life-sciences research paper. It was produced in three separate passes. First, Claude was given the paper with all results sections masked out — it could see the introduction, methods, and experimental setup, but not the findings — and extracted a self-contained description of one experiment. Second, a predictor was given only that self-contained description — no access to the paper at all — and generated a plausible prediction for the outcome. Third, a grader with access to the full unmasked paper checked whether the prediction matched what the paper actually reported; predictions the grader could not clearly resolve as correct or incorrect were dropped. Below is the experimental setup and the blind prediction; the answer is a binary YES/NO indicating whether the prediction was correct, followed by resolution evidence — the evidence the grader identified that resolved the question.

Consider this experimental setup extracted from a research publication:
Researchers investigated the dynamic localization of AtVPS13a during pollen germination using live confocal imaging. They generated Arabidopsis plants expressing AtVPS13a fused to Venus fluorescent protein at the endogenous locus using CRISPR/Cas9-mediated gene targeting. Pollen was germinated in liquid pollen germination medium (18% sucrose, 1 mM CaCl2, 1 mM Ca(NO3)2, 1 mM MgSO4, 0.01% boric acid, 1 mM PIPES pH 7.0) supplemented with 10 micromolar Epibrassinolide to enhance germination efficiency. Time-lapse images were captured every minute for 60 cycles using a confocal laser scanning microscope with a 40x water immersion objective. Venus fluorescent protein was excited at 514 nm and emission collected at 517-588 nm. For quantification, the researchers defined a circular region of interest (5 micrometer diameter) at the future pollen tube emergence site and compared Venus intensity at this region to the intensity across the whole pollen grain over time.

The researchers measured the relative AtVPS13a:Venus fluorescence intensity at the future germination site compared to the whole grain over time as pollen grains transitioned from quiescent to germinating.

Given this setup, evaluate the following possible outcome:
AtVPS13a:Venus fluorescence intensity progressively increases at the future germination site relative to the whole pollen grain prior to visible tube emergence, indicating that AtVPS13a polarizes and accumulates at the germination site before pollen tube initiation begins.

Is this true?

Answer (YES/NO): YES